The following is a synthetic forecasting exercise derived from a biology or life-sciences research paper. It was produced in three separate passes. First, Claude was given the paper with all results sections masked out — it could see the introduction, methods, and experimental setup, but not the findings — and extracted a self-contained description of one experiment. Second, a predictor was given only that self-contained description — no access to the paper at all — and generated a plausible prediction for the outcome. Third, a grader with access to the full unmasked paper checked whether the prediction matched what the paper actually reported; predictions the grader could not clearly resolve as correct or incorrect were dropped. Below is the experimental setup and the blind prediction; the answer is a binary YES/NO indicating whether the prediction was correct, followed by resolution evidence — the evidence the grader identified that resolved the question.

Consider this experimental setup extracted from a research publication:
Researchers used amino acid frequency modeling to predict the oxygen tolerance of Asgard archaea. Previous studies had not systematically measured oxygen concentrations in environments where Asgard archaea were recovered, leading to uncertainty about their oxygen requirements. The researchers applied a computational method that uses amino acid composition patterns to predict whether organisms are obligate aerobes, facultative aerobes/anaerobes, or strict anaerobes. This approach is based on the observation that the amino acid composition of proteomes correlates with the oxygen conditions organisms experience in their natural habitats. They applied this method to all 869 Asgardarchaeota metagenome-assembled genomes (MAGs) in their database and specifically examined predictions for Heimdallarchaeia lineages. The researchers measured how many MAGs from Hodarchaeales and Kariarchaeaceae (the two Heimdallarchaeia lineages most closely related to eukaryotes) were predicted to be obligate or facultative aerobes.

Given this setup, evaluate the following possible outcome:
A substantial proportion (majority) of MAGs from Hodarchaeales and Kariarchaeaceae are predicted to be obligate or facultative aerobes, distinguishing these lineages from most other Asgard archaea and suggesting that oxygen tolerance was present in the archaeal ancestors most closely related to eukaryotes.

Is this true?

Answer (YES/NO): NO